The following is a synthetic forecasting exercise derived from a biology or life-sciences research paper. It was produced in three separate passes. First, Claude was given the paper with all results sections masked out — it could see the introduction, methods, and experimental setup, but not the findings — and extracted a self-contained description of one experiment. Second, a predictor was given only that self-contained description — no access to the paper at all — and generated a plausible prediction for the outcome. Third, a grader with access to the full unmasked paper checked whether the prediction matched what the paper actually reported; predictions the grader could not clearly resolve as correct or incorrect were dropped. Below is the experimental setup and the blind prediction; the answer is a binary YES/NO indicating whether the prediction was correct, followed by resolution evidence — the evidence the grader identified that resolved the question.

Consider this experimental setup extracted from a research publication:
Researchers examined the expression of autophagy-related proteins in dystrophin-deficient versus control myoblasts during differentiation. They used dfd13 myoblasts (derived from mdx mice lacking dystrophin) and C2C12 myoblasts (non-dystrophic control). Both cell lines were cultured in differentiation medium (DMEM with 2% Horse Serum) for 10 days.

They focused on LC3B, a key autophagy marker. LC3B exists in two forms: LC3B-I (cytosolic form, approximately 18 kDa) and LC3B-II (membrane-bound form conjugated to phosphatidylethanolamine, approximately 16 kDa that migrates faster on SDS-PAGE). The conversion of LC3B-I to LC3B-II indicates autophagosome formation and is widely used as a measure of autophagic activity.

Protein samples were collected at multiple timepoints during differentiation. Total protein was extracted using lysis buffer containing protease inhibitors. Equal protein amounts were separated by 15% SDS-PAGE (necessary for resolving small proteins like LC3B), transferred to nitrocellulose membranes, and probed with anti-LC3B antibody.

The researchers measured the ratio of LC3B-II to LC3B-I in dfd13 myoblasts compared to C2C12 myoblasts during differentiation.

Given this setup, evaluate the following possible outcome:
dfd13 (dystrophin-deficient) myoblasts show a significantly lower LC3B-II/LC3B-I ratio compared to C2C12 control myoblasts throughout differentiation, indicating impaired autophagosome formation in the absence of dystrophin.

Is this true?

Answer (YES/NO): NO